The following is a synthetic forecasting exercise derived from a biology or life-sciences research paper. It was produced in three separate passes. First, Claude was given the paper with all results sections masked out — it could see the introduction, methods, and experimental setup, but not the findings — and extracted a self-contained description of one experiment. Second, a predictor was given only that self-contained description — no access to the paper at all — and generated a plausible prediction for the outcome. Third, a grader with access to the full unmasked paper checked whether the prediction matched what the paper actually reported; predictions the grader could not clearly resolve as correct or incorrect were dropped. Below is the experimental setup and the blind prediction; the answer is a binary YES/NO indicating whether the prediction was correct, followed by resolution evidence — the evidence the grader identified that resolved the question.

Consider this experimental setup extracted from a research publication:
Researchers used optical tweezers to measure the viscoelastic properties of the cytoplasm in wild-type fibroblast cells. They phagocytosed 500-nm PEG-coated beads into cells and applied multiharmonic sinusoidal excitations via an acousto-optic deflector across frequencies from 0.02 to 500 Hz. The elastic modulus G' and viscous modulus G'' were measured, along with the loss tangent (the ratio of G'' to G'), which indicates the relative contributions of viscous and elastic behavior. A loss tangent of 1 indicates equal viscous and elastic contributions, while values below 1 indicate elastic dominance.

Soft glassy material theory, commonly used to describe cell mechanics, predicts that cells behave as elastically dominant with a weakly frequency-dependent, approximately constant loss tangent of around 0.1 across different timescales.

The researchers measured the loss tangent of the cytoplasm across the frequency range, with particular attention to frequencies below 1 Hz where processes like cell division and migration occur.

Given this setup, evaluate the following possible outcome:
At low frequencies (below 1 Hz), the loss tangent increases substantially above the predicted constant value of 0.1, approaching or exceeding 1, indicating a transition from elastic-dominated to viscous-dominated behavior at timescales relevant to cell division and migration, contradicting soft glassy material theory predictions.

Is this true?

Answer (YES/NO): YES